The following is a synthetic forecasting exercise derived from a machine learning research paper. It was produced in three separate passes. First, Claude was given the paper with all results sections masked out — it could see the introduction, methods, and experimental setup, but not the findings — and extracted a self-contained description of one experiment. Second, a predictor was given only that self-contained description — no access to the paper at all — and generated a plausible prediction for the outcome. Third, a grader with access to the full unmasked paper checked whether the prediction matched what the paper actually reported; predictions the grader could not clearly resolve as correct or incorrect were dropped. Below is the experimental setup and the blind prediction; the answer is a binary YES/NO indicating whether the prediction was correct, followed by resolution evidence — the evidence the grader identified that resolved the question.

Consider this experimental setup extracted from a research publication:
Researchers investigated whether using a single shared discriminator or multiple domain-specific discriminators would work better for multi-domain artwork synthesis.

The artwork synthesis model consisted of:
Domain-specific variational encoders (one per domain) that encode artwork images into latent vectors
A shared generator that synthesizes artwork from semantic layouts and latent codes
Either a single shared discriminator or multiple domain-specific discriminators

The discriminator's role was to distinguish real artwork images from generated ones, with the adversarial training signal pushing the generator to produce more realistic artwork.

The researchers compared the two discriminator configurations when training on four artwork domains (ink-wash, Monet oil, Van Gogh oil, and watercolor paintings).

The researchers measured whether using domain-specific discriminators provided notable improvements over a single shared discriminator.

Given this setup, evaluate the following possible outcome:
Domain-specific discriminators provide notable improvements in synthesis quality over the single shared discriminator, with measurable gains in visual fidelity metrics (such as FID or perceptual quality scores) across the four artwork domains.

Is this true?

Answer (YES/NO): NO